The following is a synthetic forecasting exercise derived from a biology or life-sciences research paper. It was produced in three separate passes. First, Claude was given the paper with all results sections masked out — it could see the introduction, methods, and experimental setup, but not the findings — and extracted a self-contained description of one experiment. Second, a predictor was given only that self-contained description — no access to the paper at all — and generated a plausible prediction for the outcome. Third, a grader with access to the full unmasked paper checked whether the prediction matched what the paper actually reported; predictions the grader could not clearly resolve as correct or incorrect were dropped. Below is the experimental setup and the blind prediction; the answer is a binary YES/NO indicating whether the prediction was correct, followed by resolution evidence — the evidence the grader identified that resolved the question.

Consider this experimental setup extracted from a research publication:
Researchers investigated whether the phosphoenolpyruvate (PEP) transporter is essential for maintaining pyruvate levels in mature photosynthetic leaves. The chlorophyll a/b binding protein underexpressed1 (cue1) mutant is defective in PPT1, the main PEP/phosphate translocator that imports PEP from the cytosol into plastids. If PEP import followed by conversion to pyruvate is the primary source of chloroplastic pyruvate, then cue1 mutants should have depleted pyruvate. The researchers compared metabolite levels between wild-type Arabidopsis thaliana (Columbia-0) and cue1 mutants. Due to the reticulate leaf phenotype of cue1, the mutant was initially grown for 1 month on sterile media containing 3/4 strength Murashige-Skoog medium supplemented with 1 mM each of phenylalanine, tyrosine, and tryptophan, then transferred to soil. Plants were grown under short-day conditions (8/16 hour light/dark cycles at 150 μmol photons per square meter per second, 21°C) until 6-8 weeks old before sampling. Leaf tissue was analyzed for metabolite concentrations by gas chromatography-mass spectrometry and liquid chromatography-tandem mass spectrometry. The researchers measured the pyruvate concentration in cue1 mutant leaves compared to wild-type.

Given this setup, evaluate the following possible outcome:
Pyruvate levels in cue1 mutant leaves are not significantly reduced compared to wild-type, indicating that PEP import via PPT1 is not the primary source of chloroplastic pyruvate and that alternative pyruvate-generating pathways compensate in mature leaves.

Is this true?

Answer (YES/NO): YES